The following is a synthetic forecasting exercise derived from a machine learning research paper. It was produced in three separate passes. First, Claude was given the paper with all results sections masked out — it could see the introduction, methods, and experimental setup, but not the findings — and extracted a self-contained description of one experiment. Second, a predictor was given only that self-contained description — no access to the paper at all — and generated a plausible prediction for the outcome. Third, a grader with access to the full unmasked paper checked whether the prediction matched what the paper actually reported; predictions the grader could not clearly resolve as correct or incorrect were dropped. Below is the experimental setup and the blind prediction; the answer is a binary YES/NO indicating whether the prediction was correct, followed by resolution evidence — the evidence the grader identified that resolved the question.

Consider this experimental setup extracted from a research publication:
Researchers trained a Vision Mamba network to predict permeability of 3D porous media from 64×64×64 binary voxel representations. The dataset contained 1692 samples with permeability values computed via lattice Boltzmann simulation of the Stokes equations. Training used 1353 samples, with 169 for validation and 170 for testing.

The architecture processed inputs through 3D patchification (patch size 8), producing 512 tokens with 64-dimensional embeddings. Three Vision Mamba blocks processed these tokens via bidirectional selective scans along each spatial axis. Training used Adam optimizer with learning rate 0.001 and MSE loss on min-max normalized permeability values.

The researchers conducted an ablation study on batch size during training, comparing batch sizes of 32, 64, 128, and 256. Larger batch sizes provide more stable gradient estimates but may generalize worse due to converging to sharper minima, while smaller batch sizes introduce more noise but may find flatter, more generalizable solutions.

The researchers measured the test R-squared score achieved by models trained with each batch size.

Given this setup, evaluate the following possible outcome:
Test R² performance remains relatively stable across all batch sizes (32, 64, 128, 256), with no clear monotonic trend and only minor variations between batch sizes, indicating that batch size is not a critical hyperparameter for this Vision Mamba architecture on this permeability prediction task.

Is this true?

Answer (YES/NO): NO